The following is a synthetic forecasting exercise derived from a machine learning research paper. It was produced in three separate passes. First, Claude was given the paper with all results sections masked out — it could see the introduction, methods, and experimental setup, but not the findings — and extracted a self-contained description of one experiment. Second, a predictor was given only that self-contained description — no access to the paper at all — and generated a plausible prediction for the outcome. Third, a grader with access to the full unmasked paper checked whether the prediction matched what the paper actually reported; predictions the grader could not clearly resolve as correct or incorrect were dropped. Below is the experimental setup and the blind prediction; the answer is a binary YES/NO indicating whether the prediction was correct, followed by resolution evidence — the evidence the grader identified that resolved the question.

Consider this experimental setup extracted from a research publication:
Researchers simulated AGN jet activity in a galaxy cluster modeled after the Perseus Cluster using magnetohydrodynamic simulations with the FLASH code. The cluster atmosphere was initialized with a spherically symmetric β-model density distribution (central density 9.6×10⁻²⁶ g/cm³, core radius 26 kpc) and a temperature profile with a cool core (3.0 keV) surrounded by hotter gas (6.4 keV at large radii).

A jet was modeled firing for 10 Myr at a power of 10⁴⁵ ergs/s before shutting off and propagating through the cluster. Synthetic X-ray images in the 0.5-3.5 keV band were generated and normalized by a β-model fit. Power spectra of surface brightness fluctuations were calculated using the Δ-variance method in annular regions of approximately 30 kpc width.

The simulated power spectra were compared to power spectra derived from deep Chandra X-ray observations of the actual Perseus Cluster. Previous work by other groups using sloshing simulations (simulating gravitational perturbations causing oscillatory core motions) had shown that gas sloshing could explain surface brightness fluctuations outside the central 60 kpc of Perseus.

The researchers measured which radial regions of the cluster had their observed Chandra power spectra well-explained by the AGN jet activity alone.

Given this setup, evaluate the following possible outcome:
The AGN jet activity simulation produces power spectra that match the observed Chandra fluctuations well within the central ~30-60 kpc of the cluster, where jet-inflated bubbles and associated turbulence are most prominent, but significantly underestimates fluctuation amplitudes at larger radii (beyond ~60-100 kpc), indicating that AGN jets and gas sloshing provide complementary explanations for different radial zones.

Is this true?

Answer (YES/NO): YES